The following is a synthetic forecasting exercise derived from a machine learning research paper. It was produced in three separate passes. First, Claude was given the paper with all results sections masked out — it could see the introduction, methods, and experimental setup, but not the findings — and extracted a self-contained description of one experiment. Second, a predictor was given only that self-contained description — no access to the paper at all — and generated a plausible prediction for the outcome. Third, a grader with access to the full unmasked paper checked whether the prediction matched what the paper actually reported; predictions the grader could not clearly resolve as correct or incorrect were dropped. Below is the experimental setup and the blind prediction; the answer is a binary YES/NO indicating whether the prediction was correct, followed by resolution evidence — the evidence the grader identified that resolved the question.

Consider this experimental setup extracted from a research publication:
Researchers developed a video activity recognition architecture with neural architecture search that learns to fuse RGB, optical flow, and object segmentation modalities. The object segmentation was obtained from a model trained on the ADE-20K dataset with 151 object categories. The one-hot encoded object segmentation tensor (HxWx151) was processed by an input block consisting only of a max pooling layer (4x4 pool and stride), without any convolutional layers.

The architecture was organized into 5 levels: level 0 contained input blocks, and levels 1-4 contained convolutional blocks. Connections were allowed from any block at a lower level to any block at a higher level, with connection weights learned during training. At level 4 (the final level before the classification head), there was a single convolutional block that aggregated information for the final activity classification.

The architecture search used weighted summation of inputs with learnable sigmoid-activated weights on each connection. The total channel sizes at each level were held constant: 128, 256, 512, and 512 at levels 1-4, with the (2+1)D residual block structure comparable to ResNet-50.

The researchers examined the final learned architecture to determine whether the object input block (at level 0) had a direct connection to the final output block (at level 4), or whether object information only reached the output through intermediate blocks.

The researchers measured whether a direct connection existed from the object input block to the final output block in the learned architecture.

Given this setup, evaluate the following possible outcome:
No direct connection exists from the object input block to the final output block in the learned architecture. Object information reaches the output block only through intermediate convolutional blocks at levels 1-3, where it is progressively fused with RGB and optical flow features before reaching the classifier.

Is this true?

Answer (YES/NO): NO